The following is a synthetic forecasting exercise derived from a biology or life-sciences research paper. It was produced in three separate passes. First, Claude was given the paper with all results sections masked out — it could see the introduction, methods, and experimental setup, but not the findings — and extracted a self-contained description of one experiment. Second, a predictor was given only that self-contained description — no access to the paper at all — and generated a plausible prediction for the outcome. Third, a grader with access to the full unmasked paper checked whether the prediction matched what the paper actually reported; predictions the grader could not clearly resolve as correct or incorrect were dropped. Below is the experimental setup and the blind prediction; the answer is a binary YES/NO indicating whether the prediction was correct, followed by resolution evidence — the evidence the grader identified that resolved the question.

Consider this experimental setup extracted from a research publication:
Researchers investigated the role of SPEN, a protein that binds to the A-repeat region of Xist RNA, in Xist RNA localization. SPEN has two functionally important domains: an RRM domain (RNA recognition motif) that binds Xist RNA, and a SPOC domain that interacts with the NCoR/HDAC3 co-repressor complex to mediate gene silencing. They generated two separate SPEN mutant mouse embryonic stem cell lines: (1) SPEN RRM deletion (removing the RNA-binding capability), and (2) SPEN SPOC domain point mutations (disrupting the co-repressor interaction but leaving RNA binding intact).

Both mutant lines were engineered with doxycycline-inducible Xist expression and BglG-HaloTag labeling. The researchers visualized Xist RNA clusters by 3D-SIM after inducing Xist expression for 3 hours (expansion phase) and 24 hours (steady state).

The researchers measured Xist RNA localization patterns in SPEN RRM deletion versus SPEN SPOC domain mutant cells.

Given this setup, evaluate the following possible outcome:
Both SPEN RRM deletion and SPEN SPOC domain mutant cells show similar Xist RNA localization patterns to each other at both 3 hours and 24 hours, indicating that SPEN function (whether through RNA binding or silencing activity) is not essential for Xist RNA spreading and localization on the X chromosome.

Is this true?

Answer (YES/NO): NO